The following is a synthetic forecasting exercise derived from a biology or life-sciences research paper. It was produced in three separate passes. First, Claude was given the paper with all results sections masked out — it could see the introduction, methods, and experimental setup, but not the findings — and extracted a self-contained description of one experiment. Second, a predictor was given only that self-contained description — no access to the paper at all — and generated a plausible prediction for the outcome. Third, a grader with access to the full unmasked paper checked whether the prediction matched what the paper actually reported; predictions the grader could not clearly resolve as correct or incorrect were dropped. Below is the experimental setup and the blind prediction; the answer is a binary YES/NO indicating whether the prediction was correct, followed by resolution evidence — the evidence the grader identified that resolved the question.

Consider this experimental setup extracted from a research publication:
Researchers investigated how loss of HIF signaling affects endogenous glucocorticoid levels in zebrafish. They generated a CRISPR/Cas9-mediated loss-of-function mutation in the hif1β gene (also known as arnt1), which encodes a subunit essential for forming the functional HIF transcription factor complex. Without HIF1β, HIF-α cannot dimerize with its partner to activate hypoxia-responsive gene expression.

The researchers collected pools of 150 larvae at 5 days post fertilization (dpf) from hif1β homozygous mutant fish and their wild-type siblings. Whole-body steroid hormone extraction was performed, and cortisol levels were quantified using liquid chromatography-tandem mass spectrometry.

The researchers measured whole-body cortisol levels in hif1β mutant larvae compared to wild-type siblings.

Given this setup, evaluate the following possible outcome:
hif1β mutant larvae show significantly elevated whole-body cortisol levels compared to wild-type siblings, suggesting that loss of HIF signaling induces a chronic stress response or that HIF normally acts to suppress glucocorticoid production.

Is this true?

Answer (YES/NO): YES